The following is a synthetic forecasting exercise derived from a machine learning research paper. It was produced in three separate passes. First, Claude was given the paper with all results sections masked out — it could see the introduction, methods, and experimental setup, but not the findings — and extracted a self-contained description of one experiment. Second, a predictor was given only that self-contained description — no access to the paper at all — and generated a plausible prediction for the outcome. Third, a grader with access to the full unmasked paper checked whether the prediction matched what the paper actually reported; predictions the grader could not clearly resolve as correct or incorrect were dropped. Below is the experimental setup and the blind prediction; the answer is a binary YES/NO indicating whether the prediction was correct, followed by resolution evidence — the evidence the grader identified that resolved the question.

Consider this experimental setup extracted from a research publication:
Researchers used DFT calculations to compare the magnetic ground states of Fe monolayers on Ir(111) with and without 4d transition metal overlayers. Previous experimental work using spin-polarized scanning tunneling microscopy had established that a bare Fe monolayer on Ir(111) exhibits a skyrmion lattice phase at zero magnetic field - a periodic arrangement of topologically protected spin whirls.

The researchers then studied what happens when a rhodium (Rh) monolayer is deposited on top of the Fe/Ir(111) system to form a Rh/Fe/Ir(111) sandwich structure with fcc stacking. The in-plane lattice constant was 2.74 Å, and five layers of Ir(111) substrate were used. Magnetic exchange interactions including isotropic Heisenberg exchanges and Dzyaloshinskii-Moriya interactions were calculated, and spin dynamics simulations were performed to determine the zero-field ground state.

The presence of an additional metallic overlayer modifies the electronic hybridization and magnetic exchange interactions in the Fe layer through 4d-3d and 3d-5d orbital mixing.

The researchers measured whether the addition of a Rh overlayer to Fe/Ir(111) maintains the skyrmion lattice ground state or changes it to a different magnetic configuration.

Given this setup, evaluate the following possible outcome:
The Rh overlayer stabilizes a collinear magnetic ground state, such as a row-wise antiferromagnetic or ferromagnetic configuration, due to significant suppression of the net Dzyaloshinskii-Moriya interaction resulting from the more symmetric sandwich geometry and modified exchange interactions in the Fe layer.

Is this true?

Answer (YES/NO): NO